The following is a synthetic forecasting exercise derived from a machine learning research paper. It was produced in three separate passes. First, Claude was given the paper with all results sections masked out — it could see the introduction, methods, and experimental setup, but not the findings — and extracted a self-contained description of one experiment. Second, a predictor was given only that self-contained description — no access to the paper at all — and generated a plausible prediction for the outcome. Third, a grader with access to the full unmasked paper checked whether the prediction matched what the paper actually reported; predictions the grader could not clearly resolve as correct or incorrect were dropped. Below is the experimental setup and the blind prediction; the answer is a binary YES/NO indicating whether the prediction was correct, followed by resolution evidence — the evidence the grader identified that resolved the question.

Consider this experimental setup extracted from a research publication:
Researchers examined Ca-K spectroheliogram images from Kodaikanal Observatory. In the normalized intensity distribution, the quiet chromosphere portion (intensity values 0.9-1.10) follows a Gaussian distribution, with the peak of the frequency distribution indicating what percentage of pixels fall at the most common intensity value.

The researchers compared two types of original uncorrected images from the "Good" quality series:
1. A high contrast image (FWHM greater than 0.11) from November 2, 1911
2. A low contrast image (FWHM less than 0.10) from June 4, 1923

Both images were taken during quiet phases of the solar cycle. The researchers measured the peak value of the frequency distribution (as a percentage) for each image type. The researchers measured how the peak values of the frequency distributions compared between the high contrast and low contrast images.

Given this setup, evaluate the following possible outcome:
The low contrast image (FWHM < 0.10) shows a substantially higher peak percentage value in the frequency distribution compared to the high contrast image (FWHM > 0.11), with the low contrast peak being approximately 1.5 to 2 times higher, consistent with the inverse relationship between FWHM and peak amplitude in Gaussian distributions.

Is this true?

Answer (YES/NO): NO